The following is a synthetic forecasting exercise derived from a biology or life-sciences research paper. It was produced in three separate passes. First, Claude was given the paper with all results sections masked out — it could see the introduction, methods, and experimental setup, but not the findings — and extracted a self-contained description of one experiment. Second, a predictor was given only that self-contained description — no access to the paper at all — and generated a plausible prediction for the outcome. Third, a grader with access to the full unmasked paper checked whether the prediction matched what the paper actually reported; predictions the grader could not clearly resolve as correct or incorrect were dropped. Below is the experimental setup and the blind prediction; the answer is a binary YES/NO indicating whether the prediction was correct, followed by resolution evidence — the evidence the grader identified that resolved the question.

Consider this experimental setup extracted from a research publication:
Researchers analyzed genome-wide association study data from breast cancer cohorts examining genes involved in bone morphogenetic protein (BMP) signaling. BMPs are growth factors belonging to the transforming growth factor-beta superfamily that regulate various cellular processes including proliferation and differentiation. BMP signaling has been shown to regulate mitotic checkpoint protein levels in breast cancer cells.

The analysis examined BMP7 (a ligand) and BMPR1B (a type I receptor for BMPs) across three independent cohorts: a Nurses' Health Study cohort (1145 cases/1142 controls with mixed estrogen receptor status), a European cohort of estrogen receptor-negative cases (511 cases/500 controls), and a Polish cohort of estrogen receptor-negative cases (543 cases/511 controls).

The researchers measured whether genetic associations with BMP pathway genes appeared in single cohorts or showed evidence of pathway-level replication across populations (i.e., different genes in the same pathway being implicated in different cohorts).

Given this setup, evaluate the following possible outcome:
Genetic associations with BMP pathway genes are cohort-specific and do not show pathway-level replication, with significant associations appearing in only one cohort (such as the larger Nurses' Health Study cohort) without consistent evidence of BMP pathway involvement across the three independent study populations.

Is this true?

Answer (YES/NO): NO